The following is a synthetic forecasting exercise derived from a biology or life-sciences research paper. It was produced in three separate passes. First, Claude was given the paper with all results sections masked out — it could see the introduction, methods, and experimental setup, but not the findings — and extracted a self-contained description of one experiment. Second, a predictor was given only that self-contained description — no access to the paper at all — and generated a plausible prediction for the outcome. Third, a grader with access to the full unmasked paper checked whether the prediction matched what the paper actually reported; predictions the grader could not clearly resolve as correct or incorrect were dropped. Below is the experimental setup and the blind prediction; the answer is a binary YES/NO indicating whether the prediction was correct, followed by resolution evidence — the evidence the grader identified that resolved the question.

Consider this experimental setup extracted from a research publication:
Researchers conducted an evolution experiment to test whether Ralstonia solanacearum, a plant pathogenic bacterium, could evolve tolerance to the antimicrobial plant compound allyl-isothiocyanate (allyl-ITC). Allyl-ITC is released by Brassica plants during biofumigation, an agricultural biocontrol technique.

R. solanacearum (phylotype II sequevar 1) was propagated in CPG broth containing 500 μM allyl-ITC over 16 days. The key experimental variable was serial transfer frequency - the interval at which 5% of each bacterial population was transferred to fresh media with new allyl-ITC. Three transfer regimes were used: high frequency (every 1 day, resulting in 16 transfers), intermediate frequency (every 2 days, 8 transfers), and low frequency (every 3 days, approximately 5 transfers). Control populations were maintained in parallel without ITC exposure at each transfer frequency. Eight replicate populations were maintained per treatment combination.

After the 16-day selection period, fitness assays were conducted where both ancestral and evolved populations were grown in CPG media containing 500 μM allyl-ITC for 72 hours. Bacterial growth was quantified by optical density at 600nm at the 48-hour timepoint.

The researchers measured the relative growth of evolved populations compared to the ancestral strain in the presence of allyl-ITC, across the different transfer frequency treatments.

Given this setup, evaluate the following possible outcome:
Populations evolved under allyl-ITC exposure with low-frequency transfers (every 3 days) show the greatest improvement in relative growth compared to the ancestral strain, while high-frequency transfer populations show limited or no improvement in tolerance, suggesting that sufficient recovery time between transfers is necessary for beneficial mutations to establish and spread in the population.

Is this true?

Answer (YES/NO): YES